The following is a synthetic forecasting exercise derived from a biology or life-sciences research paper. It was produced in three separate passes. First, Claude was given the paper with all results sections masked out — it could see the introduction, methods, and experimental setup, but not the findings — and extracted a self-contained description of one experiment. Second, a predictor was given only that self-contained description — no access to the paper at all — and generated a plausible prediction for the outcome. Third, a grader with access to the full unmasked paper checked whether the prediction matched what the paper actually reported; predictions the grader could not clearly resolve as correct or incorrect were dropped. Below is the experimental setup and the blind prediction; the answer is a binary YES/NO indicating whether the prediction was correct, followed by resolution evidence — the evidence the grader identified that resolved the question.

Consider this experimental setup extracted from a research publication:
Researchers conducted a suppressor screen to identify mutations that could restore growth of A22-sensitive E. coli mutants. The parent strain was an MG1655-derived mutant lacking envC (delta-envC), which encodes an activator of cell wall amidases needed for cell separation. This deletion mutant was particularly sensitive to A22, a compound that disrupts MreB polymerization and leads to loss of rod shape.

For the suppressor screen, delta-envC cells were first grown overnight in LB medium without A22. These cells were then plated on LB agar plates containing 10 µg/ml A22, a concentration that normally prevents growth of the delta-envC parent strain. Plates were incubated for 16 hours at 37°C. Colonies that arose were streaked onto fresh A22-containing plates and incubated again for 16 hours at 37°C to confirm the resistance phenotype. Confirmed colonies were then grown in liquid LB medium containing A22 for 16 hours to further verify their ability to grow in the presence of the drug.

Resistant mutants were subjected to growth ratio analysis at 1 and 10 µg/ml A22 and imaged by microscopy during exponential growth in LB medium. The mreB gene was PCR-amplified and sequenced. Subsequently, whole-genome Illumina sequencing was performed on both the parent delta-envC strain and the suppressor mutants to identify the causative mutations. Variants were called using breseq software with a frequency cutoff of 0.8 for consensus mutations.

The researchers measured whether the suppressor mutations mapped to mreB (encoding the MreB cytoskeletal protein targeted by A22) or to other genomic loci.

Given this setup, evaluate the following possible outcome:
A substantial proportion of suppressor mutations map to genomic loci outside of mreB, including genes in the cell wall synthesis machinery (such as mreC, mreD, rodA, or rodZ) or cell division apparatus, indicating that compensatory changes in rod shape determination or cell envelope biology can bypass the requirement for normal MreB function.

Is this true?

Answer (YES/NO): NO